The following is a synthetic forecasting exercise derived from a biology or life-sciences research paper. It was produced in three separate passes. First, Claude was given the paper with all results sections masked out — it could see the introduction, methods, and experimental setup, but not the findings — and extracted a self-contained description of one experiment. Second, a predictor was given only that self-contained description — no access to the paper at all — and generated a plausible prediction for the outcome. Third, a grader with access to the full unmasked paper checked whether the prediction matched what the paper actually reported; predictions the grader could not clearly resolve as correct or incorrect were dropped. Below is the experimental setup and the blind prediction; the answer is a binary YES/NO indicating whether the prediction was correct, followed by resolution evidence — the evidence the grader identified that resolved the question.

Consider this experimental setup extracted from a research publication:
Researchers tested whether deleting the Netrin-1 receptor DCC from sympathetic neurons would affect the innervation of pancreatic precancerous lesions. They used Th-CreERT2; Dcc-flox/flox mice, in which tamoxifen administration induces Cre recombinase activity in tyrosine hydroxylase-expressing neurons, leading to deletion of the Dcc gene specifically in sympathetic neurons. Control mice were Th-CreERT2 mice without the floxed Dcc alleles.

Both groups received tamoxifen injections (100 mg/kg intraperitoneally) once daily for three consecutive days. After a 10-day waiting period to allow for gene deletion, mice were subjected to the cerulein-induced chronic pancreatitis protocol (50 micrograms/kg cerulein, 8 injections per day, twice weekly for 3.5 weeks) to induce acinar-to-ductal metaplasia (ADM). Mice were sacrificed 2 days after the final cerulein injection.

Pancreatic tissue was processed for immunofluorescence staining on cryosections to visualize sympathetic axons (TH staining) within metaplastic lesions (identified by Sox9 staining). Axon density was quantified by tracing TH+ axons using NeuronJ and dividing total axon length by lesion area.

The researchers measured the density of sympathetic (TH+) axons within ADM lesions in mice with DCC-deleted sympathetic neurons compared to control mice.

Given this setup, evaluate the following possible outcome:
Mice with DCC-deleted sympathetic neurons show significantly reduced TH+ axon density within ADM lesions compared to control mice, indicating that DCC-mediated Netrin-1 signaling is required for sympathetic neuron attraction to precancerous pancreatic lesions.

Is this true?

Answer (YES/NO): YES